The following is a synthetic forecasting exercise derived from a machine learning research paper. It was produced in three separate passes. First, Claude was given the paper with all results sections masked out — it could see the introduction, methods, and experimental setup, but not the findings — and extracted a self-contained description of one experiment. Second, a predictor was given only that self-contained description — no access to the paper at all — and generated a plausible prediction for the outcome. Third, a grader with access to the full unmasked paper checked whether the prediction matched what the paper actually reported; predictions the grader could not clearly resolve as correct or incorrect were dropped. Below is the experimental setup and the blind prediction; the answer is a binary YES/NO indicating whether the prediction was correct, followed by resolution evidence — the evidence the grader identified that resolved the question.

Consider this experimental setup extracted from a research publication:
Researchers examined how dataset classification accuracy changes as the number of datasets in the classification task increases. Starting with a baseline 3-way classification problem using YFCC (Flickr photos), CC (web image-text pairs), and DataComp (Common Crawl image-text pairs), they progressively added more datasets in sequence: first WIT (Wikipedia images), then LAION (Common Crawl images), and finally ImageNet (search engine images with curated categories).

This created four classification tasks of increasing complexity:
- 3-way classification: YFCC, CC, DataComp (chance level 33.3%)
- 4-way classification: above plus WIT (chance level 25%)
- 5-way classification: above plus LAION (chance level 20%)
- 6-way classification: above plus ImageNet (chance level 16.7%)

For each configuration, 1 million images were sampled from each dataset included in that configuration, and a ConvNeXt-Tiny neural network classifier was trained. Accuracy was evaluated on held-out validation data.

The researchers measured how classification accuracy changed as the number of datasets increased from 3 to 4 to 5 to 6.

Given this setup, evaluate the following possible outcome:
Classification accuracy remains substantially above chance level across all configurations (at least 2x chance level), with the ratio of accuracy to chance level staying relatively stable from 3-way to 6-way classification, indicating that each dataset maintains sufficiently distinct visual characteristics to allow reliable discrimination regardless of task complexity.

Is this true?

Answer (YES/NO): NO